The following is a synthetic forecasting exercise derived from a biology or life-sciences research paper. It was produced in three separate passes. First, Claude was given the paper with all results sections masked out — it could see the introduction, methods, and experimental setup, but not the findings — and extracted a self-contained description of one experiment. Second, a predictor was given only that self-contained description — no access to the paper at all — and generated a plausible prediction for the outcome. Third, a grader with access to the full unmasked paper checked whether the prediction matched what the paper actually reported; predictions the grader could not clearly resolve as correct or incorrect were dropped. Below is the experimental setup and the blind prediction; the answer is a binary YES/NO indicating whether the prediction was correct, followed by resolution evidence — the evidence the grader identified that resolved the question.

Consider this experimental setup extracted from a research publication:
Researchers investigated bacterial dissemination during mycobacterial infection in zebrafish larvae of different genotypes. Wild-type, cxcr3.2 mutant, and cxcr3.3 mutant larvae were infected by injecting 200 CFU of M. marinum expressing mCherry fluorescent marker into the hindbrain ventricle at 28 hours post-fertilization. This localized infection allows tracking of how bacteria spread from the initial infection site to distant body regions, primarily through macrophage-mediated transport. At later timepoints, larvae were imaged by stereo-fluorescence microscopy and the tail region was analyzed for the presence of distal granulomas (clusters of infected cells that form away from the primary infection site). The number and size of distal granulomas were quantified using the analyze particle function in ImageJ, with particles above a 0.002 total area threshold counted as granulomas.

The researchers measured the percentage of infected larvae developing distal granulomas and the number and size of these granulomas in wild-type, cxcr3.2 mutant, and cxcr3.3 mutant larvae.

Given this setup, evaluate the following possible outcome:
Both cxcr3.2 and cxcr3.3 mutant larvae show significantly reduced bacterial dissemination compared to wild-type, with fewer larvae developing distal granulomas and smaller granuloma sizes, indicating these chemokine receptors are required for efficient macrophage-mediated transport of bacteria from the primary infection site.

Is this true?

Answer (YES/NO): NO